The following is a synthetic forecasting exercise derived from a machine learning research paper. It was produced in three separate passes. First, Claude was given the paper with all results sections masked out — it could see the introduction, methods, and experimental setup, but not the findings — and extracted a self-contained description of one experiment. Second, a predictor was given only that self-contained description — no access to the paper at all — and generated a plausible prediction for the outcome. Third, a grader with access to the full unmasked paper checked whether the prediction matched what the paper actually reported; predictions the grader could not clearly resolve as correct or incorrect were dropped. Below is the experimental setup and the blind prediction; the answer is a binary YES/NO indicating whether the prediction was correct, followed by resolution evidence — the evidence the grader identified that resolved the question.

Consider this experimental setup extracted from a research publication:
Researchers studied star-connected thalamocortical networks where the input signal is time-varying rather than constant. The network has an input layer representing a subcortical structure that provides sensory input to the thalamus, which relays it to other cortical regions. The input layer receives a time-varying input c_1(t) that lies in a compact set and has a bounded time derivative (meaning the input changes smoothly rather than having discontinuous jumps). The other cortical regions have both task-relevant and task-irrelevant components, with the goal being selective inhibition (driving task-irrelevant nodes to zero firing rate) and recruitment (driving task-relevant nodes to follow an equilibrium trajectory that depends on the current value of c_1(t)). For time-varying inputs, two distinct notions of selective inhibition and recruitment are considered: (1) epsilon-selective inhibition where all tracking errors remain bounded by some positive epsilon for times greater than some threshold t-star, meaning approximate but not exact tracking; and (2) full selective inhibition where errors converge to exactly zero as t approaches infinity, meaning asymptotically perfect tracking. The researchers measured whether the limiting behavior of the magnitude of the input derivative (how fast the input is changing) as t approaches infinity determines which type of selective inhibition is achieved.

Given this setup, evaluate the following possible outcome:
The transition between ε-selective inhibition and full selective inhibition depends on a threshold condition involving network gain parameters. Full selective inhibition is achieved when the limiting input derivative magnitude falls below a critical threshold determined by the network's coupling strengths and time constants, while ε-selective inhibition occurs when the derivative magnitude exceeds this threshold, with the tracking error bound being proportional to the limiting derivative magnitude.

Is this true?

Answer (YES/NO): NO